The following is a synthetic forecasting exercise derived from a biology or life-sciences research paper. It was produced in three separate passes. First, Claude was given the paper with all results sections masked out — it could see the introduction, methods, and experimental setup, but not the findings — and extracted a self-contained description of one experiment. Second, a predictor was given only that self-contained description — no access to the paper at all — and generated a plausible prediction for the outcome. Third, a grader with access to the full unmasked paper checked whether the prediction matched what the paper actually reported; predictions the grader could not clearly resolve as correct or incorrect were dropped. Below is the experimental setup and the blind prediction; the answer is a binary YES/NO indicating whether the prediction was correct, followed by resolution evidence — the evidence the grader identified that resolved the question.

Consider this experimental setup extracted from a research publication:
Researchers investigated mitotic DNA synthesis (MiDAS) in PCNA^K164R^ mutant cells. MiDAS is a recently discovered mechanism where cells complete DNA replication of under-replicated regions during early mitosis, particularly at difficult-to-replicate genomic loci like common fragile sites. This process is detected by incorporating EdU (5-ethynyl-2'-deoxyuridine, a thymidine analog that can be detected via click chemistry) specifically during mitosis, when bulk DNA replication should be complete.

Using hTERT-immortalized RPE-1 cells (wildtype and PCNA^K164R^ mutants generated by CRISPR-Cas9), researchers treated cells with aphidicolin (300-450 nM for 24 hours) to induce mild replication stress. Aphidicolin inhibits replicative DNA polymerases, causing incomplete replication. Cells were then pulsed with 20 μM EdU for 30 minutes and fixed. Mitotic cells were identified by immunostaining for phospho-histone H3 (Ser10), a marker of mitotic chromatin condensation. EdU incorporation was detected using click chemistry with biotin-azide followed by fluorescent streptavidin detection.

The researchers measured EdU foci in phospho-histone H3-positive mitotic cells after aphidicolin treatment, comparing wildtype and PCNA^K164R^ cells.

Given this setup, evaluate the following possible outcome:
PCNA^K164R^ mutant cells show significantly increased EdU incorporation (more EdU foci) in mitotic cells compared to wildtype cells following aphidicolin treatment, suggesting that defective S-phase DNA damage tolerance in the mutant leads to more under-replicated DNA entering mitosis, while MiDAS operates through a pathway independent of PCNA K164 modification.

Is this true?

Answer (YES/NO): NO